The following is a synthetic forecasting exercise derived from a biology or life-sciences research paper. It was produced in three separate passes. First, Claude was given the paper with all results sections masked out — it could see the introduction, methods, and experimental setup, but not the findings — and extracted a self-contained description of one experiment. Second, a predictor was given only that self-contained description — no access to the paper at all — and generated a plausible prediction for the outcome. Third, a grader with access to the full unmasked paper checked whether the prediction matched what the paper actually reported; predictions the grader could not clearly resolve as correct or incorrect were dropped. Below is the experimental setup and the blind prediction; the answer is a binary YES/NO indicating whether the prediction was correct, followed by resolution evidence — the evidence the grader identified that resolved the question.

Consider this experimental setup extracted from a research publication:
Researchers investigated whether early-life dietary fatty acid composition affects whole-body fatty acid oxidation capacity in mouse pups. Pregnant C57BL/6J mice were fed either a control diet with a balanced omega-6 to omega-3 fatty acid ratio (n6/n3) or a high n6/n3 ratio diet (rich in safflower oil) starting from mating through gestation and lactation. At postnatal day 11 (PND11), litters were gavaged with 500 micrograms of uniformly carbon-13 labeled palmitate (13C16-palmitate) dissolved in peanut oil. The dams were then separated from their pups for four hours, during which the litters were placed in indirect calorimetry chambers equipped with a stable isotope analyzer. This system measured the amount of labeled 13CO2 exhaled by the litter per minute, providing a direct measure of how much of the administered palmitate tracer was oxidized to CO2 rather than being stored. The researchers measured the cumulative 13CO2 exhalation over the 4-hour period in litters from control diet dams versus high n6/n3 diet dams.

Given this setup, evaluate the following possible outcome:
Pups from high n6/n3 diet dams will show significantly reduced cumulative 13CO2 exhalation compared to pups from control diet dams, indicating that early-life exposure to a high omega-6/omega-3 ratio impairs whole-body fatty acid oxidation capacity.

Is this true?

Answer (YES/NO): YES